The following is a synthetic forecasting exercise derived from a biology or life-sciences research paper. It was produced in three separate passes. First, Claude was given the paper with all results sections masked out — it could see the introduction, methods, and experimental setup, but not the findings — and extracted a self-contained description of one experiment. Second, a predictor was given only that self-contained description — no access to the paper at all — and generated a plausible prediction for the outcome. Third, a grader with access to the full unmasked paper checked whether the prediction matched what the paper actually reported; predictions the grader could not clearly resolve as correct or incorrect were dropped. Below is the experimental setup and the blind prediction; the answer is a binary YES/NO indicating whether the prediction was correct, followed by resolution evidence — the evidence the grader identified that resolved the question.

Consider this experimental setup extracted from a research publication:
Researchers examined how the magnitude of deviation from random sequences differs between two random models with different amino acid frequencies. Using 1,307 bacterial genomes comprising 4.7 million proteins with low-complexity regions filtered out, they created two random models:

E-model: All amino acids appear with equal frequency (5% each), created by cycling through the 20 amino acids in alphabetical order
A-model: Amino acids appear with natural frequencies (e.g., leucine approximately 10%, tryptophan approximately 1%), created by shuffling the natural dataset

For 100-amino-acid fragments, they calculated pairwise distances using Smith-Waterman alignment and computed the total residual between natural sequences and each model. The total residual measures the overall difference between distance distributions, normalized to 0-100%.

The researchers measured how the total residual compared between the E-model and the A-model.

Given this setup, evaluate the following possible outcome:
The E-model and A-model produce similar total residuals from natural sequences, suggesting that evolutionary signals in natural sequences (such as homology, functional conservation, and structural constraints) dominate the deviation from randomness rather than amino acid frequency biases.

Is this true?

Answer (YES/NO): NO